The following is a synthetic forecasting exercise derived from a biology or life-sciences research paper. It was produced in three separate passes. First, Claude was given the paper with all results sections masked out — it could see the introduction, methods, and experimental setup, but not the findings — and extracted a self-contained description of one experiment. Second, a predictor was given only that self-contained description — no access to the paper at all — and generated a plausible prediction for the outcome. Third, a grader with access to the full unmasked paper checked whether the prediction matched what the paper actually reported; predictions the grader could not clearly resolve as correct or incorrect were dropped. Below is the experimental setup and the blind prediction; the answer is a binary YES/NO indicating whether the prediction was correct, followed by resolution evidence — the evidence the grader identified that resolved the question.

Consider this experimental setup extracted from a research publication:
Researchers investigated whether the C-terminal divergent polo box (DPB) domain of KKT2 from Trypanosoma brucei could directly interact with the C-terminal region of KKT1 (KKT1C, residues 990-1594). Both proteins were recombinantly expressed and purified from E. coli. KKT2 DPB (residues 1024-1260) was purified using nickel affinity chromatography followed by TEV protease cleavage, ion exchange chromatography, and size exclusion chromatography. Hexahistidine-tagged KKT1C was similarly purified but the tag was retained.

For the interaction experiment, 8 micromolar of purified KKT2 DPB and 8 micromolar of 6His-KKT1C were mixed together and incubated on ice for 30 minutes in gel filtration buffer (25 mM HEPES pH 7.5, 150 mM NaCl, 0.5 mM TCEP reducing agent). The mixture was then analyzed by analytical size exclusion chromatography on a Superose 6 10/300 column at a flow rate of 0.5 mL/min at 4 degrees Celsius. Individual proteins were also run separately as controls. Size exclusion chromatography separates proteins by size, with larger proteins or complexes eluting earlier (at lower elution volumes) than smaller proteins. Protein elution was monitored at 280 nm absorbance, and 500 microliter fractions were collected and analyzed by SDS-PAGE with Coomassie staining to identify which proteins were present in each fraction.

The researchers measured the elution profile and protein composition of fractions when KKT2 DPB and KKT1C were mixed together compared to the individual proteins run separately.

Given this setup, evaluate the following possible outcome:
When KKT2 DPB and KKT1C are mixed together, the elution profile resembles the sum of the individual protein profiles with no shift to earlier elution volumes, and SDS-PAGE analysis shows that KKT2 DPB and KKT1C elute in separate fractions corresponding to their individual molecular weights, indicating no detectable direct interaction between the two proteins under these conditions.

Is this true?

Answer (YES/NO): NO